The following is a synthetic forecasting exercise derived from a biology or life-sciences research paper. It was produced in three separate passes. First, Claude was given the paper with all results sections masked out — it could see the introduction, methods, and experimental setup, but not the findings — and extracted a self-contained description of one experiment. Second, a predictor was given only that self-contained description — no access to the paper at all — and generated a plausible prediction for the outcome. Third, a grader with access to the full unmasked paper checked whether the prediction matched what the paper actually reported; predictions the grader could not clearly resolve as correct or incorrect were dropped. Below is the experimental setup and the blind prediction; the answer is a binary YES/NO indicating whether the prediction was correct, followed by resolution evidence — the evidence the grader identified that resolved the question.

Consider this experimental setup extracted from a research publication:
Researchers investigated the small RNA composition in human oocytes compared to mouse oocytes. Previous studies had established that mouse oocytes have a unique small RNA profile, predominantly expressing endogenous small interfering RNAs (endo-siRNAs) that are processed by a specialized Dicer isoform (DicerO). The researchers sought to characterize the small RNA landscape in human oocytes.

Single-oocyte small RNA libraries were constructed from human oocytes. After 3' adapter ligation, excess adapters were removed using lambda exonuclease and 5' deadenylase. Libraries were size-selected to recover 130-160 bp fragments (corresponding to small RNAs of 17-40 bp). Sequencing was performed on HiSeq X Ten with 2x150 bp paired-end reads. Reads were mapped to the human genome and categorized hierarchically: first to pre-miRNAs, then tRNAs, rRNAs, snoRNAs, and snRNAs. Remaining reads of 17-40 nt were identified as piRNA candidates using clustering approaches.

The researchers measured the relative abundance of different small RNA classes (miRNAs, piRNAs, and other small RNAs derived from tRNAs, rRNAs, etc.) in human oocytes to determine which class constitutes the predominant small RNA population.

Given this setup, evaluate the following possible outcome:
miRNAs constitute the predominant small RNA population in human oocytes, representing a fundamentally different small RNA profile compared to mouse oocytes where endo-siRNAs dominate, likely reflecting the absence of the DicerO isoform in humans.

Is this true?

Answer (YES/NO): NO